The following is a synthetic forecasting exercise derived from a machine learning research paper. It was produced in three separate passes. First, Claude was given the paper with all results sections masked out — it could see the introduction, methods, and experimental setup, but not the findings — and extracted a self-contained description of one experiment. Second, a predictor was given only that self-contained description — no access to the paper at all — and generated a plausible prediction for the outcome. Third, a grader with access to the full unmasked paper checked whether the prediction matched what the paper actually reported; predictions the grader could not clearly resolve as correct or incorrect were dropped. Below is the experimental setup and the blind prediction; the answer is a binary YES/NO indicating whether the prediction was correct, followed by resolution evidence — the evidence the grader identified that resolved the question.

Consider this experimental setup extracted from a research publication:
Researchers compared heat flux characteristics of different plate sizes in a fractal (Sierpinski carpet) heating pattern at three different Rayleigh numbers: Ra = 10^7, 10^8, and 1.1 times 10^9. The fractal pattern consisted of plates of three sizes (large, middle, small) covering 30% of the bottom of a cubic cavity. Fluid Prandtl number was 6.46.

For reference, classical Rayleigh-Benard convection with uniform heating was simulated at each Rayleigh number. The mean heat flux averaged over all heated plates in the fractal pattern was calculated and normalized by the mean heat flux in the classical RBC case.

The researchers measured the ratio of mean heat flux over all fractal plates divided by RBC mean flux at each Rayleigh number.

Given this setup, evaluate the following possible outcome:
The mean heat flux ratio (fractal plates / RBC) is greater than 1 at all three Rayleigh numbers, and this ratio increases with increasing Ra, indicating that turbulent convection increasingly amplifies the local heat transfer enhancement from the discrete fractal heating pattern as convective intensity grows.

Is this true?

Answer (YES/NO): NO